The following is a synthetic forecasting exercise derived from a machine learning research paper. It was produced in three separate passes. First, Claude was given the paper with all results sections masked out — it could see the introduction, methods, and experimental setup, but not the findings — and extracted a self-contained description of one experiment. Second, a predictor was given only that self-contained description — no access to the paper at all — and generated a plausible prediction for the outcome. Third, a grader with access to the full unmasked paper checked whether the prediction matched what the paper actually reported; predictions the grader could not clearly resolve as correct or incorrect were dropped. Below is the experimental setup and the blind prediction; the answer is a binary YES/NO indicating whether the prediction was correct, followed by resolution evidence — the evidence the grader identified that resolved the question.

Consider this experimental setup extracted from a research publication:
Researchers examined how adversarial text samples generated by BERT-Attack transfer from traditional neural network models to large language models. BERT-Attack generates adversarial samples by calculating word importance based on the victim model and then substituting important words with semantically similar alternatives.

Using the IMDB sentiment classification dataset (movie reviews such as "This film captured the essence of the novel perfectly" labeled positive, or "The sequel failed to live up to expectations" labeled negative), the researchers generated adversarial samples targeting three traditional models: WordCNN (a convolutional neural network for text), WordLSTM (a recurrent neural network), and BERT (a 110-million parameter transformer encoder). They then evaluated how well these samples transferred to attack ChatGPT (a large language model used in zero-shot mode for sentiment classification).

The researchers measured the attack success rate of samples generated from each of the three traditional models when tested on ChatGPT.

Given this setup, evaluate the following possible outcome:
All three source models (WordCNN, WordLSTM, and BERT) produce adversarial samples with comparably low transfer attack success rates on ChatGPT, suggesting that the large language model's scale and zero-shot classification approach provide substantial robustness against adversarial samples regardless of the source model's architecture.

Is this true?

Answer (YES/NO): YES